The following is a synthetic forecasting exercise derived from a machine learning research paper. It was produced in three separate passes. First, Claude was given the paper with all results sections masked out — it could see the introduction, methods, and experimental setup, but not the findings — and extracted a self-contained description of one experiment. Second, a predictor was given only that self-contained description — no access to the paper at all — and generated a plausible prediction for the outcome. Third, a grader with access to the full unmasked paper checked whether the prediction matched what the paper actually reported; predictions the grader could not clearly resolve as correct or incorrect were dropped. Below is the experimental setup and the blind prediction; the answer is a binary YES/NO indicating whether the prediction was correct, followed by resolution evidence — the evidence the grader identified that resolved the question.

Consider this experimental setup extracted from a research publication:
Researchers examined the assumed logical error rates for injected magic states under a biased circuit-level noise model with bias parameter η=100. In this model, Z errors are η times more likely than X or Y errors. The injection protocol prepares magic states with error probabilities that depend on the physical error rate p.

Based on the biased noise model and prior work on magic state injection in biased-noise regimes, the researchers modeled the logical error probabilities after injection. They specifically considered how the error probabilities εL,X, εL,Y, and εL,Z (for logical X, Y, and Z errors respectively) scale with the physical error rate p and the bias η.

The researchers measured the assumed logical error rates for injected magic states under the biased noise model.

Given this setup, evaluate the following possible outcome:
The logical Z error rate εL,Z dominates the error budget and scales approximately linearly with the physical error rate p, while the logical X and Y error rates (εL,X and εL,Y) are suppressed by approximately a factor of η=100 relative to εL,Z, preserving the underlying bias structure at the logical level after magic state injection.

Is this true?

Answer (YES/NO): YES